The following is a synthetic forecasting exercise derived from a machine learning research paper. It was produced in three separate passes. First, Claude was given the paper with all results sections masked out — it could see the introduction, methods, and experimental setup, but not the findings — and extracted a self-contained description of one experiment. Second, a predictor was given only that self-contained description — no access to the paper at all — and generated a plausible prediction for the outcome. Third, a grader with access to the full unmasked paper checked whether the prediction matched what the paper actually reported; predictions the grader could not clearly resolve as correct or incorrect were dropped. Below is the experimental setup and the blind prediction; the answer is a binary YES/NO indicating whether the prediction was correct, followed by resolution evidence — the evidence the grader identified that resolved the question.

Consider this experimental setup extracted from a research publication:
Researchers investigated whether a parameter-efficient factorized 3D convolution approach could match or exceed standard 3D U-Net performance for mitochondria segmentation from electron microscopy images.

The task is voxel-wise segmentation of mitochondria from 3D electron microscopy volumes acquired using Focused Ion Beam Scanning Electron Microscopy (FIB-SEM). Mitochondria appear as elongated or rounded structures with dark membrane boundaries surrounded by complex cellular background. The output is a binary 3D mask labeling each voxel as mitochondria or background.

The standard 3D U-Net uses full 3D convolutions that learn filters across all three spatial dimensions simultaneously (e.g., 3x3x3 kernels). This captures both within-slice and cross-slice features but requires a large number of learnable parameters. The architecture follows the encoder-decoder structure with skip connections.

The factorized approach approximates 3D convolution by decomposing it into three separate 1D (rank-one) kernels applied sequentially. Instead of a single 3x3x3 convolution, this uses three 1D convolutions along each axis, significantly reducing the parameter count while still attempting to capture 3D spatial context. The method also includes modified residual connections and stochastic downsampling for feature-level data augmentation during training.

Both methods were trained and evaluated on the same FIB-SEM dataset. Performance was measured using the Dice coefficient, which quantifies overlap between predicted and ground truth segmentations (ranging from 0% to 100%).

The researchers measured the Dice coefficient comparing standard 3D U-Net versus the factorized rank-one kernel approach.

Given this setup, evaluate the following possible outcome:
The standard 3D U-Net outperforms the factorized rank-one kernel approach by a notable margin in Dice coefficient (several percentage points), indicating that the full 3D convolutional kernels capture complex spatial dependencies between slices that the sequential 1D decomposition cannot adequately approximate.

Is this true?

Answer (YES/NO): NO